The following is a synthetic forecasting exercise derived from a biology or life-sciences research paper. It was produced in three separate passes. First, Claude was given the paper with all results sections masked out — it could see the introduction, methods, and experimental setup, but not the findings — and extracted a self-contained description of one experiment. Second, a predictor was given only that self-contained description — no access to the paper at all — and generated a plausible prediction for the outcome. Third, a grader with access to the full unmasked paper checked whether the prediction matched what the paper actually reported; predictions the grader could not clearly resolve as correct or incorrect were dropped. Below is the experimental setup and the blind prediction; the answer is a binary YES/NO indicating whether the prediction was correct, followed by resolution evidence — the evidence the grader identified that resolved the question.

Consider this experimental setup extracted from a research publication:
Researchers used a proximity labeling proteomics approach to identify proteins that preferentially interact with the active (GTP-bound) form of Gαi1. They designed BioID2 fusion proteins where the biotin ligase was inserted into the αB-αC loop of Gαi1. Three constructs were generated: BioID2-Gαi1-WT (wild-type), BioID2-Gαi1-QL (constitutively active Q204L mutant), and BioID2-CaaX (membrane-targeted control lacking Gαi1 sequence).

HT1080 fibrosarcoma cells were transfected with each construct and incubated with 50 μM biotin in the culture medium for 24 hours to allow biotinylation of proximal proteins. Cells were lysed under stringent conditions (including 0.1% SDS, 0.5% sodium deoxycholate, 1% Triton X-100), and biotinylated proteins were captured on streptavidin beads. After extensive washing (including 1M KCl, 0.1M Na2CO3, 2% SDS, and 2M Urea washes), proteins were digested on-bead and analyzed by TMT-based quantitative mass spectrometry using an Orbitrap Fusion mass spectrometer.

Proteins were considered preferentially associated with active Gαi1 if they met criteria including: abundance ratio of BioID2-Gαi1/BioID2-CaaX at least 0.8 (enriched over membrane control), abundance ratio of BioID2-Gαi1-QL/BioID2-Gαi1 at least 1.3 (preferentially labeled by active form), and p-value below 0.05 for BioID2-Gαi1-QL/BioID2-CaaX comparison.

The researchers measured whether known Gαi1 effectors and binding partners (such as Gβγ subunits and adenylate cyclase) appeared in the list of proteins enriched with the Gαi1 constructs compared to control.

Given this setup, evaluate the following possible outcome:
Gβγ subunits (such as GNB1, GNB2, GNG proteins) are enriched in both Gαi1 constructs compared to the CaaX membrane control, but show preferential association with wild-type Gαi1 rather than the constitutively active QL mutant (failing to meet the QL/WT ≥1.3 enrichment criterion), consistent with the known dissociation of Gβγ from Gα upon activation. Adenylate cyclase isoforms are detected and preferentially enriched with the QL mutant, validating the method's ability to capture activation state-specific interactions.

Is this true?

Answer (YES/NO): NO